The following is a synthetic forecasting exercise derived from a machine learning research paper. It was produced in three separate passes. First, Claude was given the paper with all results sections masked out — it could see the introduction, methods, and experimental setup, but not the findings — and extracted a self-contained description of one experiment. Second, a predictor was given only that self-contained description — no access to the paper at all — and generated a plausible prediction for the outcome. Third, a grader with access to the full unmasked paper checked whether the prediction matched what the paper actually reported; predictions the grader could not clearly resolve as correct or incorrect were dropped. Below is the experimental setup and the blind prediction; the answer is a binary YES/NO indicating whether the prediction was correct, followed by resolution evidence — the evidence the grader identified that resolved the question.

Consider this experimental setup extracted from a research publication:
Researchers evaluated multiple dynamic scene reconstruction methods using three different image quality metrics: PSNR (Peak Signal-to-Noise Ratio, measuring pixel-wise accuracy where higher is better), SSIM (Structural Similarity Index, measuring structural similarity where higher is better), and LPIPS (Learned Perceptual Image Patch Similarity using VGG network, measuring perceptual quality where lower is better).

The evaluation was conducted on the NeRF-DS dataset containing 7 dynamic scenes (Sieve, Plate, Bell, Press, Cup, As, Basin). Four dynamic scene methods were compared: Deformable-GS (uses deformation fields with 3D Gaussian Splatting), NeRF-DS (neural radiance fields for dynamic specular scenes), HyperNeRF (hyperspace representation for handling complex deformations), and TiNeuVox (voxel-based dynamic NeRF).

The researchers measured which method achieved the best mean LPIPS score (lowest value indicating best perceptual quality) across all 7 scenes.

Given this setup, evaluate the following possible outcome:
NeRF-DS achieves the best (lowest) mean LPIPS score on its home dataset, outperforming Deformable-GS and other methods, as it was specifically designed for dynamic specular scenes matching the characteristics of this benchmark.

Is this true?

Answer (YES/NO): NO